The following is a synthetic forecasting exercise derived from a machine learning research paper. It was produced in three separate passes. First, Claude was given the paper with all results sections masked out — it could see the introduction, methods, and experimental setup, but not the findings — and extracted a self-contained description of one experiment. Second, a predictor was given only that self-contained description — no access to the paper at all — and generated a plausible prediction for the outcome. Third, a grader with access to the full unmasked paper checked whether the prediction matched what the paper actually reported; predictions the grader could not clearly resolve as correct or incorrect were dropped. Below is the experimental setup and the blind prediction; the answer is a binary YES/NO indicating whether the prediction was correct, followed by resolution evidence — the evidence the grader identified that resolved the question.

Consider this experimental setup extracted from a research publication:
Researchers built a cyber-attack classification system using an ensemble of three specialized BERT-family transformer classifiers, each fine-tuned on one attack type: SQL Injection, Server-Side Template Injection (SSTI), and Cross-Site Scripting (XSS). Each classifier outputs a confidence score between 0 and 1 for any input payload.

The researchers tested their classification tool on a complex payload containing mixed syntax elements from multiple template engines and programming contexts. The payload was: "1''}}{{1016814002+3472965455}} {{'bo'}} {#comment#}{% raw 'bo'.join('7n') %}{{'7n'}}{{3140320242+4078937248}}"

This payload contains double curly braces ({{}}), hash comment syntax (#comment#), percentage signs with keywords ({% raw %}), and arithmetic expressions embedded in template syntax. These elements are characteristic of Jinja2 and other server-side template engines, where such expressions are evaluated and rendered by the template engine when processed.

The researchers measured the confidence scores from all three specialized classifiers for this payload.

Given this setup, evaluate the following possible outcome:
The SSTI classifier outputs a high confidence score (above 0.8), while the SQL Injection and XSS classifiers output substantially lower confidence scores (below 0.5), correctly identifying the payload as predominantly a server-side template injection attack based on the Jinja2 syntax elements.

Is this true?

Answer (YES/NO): YES